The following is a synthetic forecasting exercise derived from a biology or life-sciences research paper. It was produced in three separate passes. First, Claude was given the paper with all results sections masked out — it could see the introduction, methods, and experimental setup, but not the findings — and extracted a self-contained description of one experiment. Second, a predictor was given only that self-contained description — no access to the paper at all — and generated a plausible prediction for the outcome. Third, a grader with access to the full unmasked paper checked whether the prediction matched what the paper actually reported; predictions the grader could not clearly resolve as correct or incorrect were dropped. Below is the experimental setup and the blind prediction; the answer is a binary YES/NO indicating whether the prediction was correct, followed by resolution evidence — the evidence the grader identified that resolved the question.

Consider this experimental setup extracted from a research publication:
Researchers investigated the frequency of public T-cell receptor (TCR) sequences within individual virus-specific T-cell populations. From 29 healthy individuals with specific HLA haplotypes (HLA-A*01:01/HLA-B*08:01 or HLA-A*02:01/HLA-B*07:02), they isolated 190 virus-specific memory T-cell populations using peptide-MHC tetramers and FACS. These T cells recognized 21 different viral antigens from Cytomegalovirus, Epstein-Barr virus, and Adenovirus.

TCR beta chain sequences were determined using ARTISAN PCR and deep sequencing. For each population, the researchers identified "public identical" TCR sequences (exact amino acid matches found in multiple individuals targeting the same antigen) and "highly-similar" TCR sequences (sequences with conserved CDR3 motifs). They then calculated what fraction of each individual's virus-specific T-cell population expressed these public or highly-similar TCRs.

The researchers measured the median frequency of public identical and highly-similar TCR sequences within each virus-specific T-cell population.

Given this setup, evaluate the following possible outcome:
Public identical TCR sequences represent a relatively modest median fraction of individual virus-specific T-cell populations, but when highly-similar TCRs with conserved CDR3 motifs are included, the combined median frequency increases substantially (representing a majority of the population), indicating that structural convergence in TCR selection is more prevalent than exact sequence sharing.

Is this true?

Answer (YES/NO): NO